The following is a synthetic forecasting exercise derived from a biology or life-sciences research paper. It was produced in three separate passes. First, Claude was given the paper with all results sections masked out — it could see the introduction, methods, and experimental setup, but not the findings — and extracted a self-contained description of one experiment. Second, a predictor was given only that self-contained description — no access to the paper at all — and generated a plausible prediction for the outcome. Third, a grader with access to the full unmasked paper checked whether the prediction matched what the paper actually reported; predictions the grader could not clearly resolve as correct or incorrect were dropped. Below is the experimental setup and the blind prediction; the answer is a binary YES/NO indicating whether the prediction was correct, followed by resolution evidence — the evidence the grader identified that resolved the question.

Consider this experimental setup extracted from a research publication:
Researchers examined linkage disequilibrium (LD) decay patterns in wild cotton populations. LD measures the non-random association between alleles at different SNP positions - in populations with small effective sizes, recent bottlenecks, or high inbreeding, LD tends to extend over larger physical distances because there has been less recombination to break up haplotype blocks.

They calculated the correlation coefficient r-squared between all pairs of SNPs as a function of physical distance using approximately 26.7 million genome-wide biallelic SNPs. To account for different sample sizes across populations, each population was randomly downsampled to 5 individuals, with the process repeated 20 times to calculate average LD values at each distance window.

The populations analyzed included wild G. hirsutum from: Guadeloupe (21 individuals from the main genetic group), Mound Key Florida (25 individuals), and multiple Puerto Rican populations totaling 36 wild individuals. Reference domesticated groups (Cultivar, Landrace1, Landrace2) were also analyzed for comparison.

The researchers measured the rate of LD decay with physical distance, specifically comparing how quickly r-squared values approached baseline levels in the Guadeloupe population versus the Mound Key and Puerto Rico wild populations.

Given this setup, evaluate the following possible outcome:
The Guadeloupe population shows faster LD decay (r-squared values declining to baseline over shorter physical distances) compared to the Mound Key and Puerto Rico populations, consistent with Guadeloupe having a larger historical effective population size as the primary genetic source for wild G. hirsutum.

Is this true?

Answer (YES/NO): NO